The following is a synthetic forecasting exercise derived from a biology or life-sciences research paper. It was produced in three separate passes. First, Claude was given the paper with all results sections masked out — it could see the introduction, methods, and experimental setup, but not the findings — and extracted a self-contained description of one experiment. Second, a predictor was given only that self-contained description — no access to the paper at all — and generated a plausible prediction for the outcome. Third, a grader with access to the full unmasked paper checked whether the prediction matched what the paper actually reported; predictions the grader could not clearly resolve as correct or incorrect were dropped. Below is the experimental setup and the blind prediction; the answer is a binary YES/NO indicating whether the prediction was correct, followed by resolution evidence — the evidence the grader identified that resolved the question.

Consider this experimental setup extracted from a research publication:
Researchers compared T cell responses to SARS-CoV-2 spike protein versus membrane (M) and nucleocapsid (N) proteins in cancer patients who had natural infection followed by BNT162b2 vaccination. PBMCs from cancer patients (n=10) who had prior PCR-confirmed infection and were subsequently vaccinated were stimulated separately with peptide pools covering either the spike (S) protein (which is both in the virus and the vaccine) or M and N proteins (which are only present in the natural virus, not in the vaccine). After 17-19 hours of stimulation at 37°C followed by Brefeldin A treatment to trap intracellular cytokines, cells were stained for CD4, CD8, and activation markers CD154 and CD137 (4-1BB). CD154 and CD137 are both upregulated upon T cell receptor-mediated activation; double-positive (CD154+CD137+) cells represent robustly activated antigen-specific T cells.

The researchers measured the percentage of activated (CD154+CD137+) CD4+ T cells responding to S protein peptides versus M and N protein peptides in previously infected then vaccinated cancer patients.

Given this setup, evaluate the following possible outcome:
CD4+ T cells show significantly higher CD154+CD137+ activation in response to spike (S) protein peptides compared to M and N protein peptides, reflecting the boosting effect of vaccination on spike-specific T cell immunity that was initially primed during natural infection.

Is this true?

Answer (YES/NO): NO